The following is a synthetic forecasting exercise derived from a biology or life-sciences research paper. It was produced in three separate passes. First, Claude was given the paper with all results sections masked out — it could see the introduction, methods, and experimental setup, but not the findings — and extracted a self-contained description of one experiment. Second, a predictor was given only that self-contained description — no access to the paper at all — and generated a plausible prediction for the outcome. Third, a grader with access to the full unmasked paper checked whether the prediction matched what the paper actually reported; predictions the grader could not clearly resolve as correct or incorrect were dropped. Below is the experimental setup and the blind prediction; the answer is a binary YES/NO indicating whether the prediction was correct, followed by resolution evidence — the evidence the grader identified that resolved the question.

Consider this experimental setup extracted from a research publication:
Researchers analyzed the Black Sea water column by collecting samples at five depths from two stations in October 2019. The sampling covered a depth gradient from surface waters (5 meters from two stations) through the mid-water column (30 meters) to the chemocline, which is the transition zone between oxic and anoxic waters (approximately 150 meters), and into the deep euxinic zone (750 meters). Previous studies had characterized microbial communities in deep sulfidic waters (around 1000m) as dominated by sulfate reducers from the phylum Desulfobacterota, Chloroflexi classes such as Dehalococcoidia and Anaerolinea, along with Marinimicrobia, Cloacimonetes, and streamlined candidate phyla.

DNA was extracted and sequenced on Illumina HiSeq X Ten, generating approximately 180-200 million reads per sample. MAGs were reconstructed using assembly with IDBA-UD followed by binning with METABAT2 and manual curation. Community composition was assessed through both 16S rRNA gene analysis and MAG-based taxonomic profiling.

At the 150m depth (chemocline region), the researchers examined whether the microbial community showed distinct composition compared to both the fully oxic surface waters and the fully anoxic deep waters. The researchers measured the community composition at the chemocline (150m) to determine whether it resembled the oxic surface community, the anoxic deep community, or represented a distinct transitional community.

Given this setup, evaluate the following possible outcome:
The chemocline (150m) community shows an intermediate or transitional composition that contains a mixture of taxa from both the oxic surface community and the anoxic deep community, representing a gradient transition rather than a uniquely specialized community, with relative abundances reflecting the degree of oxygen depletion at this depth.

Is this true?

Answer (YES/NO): NO